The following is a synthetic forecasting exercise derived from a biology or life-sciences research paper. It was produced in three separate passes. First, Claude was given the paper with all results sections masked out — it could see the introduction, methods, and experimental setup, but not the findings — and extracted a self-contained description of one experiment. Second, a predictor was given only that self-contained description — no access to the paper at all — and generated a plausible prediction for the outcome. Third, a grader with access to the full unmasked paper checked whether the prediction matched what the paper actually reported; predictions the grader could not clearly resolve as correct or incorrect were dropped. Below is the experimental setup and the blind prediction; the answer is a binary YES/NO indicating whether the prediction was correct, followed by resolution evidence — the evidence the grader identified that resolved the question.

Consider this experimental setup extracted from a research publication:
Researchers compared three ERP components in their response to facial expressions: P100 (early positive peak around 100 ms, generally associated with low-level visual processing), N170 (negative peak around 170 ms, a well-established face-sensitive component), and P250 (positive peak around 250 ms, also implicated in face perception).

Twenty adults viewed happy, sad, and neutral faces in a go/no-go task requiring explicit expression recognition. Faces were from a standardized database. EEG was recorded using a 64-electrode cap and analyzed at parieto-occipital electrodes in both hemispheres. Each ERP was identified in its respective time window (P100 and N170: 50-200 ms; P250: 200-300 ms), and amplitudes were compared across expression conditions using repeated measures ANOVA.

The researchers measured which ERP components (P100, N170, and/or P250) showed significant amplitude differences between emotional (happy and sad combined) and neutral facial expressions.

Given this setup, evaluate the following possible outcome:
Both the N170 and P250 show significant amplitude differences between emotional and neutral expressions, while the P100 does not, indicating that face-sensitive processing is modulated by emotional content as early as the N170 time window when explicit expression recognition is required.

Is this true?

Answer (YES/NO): YES